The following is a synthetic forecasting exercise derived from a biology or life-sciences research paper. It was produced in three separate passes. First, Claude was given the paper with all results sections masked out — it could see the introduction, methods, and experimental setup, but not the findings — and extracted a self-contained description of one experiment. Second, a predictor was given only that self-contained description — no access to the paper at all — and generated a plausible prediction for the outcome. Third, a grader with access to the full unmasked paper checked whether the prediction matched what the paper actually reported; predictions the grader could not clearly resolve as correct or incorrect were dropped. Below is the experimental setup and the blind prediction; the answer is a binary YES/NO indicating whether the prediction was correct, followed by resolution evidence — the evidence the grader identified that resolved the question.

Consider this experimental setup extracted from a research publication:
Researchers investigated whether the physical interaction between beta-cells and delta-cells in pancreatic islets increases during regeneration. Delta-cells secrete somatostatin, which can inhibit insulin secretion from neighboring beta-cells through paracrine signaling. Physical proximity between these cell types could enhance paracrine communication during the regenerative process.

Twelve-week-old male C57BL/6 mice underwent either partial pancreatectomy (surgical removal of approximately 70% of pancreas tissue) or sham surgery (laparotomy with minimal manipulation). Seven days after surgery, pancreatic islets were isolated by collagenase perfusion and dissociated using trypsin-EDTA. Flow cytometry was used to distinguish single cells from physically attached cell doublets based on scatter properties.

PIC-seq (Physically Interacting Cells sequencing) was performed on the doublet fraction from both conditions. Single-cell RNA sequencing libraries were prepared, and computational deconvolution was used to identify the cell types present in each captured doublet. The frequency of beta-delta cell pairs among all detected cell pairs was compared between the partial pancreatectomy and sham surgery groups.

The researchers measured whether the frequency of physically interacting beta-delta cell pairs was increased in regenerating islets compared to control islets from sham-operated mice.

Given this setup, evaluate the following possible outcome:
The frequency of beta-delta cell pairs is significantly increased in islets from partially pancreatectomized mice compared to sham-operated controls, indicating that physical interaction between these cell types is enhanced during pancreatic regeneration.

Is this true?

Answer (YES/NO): YES